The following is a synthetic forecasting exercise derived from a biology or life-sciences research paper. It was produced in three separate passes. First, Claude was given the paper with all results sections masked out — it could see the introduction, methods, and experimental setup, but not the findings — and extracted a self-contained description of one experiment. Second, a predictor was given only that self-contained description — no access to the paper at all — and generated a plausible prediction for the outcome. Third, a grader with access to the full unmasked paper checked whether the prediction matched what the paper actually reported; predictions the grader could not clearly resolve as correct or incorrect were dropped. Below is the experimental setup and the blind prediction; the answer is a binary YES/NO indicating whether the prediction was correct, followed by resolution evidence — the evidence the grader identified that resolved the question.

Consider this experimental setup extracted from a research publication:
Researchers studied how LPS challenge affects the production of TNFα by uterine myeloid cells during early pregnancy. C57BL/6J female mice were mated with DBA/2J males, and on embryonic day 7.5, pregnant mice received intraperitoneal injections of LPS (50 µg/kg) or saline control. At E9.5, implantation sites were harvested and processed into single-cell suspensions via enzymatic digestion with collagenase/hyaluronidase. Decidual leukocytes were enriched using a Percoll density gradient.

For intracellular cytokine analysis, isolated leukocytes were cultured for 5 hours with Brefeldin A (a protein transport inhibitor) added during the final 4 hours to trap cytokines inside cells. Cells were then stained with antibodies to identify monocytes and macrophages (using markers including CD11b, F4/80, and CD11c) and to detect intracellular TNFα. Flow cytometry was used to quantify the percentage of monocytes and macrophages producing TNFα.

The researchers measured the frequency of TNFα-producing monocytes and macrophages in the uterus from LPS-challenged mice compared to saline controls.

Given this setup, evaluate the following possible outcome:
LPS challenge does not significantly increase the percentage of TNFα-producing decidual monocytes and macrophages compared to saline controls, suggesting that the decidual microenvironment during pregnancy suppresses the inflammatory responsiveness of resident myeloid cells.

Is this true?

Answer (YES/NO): YES